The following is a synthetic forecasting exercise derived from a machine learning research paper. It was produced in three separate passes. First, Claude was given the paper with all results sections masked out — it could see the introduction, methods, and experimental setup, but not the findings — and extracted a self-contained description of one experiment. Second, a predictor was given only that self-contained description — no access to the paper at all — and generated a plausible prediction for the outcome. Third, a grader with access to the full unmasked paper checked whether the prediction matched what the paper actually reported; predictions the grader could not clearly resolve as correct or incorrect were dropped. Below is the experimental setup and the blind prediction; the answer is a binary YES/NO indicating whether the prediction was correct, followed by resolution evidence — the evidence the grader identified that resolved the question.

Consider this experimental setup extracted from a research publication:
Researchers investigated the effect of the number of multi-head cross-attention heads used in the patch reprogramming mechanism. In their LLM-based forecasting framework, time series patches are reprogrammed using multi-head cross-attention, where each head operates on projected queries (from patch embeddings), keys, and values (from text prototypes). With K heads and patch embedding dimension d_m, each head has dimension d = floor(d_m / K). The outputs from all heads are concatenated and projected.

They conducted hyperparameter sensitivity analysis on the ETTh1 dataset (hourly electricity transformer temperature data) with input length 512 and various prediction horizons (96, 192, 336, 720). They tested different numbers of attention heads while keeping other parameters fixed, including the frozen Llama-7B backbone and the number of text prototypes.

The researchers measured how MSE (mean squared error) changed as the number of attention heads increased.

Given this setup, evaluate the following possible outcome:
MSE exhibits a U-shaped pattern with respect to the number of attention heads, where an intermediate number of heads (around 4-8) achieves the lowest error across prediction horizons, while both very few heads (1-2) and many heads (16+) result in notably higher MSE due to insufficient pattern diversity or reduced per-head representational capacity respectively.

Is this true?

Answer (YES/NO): NO